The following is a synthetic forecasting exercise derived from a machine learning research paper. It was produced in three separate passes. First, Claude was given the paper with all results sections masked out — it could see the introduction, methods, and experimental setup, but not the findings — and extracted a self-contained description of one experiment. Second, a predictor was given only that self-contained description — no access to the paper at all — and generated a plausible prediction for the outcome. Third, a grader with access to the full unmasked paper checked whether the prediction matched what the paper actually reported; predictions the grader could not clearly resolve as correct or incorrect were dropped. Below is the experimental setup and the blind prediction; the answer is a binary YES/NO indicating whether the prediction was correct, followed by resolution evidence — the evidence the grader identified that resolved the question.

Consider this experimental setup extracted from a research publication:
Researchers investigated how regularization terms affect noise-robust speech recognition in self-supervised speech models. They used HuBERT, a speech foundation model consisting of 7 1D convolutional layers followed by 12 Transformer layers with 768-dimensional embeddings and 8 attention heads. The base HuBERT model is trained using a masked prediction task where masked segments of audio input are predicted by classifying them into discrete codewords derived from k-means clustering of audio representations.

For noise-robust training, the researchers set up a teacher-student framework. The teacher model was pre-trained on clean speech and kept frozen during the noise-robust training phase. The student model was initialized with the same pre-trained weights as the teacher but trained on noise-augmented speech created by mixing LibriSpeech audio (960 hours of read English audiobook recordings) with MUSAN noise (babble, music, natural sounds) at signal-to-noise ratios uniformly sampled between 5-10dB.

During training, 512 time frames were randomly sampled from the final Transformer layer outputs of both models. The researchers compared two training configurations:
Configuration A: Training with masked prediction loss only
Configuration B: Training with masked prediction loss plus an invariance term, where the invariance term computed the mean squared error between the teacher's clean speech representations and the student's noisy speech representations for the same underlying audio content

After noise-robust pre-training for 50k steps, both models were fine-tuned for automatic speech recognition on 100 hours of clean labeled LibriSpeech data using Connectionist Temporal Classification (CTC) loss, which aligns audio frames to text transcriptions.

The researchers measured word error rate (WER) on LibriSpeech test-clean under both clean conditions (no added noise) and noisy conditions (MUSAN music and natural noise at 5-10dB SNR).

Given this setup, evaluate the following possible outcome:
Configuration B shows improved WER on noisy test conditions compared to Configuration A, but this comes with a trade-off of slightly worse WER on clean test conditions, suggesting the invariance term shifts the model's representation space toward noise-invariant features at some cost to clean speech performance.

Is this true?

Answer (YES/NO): NO